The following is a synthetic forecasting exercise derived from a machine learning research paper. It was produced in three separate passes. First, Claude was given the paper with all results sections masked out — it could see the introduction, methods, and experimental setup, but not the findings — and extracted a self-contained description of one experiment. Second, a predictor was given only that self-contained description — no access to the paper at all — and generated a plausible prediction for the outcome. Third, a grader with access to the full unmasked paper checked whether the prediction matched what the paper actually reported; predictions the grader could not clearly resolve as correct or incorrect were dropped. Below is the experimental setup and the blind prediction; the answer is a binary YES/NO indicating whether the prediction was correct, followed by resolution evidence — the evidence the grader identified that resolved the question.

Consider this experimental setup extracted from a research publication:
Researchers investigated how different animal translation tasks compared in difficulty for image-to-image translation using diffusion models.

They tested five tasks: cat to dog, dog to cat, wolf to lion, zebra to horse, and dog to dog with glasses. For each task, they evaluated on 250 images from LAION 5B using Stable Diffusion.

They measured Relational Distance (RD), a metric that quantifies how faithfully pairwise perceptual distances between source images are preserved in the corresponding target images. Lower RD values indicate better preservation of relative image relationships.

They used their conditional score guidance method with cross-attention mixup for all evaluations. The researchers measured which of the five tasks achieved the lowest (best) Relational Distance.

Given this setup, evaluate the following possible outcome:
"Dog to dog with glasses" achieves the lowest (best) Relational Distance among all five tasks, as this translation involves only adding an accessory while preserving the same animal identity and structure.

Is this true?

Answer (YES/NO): YES